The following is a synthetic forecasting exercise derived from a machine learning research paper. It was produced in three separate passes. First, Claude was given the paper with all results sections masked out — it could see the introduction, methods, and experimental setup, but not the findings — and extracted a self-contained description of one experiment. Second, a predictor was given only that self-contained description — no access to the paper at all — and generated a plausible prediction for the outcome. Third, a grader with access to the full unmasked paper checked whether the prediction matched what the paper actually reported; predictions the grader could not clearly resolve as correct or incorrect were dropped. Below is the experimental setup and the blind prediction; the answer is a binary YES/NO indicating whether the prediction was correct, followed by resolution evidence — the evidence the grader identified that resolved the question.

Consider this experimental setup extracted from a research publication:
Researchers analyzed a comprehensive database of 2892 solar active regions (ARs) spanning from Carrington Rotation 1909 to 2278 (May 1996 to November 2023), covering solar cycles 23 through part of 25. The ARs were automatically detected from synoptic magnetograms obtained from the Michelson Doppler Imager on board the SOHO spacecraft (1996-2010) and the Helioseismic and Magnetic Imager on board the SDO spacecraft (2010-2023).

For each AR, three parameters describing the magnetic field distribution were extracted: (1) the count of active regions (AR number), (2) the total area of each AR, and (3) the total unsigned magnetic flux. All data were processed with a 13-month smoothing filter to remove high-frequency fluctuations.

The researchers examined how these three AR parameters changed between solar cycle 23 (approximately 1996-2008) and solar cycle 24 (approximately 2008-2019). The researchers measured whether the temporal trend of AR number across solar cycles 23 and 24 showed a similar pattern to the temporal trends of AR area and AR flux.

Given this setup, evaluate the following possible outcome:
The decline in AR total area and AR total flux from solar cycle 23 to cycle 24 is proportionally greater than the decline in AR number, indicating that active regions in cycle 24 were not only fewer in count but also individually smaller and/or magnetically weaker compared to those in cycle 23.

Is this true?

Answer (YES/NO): NO